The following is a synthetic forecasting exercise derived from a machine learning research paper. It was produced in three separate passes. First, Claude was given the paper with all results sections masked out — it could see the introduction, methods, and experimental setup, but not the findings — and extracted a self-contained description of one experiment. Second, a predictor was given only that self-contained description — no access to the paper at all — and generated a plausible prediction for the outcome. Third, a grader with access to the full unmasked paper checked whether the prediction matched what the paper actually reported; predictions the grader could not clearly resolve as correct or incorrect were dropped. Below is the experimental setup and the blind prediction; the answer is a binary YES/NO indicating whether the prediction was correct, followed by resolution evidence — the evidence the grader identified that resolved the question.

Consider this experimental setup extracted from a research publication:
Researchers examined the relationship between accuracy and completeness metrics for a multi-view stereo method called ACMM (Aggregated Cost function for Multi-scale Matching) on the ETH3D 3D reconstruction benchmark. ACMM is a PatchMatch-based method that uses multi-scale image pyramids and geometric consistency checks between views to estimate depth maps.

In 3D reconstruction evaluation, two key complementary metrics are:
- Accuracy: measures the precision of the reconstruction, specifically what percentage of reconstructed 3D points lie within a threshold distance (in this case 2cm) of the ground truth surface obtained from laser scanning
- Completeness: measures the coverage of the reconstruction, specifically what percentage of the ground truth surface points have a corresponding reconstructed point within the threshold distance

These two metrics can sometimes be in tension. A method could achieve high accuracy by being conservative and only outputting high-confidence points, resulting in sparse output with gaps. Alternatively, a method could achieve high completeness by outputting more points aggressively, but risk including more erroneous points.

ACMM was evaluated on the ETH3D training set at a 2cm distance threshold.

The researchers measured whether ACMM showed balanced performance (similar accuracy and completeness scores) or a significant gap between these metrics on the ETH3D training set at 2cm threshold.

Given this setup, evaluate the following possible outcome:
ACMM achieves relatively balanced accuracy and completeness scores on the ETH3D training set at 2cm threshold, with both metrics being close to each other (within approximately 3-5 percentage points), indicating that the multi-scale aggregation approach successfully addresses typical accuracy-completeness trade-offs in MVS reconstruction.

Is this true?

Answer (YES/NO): NO